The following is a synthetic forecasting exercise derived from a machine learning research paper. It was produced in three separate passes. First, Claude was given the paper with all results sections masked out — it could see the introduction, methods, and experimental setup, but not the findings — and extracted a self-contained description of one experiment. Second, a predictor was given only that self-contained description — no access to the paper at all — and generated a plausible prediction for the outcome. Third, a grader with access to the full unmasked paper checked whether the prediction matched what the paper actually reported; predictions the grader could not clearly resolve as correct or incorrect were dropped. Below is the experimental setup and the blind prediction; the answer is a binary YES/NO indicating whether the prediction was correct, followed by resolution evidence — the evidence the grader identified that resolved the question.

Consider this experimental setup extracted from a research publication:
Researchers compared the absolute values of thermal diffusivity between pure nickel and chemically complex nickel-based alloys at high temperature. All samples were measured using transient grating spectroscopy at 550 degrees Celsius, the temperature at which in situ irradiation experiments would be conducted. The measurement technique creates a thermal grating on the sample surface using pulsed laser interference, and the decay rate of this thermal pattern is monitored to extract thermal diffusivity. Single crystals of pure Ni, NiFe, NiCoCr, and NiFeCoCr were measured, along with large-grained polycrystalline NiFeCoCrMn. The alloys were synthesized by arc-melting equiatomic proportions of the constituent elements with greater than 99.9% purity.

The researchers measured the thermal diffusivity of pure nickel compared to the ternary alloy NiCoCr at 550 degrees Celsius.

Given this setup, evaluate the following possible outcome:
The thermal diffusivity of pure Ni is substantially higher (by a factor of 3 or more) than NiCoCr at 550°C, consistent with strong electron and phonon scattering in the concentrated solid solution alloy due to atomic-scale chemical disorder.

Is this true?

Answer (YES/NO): NO